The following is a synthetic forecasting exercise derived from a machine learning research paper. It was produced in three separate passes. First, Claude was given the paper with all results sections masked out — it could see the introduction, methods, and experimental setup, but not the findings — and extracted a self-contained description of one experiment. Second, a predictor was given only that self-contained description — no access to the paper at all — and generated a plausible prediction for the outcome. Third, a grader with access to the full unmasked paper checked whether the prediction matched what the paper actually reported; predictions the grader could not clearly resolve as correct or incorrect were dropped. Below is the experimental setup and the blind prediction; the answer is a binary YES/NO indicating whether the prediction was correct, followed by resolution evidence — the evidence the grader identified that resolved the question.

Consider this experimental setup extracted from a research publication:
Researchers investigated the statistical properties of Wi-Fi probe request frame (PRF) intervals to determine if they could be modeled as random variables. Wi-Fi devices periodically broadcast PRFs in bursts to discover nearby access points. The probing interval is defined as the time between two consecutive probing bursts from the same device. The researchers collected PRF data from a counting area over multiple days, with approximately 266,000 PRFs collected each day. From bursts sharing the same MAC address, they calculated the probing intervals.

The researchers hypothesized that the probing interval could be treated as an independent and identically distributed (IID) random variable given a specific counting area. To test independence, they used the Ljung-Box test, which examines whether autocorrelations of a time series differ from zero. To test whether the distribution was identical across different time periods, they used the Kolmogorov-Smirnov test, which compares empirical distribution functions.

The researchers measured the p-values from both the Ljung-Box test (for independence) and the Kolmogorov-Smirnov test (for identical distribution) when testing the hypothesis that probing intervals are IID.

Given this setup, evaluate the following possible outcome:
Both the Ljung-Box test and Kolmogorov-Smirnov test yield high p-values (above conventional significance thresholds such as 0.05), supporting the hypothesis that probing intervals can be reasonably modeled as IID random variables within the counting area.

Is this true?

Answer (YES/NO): YES